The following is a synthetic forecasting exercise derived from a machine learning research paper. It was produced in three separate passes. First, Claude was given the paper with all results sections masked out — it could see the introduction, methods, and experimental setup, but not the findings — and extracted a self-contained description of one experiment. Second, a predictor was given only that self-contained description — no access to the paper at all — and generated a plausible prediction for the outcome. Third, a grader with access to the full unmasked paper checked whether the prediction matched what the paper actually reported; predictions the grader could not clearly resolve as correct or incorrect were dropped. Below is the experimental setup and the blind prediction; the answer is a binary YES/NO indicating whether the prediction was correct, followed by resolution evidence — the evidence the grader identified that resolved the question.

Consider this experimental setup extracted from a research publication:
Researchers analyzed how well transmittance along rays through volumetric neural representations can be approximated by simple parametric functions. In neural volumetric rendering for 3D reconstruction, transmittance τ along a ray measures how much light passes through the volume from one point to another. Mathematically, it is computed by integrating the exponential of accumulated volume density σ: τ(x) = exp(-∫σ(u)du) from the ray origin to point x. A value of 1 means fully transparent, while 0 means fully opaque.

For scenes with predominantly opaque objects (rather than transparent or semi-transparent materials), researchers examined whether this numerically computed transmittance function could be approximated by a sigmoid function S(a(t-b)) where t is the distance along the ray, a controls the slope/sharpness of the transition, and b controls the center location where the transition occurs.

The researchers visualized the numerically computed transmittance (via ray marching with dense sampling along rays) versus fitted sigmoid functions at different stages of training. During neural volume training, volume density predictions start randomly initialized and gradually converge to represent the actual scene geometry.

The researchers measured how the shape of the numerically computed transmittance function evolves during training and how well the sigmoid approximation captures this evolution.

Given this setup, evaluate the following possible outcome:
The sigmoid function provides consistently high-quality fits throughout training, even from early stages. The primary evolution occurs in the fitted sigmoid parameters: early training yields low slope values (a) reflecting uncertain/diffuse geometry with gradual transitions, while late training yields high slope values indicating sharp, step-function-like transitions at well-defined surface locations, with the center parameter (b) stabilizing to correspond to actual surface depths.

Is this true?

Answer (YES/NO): YES